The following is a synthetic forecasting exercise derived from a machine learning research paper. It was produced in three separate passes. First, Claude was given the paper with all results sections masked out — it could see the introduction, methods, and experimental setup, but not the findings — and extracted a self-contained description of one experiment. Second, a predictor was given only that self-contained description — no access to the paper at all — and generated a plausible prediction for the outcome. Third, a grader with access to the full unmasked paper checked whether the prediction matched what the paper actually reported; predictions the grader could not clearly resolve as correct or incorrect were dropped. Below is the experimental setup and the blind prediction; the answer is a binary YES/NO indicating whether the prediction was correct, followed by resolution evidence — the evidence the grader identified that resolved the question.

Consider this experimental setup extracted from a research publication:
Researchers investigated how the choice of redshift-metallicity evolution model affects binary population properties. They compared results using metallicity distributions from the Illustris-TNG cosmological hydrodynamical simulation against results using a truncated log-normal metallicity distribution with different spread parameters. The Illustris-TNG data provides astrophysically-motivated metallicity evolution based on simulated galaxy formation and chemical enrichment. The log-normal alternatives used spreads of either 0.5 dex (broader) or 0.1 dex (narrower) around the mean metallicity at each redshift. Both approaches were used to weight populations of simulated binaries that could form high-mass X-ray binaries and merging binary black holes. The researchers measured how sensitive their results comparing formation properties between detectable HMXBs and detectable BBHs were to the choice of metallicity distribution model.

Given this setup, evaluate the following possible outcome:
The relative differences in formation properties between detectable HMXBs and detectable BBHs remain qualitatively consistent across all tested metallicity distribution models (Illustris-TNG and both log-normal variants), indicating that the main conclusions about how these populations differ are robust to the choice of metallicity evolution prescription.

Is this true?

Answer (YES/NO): NO